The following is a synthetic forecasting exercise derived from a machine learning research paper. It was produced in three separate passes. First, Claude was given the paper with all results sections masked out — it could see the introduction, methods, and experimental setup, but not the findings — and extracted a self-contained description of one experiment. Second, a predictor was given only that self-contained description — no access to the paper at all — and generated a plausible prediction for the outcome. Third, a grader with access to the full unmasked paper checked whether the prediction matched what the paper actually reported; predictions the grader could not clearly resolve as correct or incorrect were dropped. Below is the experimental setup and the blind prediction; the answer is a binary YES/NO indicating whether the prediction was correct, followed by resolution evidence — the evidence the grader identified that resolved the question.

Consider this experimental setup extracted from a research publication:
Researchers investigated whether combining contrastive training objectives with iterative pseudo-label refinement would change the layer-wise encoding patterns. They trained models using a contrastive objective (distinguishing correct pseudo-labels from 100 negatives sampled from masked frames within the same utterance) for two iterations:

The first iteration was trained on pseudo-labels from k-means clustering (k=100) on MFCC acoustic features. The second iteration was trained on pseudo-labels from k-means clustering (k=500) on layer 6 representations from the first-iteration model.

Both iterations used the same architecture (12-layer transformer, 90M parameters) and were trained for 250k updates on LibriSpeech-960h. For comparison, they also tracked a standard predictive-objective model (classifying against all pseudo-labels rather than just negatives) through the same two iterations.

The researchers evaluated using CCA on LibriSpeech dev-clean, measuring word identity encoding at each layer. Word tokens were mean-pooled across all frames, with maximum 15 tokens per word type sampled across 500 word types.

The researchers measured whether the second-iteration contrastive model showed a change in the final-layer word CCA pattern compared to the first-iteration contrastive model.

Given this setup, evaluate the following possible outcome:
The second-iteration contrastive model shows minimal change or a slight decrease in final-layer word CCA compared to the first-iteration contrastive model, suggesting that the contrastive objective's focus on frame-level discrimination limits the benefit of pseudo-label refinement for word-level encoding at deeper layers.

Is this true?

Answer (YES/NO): NO